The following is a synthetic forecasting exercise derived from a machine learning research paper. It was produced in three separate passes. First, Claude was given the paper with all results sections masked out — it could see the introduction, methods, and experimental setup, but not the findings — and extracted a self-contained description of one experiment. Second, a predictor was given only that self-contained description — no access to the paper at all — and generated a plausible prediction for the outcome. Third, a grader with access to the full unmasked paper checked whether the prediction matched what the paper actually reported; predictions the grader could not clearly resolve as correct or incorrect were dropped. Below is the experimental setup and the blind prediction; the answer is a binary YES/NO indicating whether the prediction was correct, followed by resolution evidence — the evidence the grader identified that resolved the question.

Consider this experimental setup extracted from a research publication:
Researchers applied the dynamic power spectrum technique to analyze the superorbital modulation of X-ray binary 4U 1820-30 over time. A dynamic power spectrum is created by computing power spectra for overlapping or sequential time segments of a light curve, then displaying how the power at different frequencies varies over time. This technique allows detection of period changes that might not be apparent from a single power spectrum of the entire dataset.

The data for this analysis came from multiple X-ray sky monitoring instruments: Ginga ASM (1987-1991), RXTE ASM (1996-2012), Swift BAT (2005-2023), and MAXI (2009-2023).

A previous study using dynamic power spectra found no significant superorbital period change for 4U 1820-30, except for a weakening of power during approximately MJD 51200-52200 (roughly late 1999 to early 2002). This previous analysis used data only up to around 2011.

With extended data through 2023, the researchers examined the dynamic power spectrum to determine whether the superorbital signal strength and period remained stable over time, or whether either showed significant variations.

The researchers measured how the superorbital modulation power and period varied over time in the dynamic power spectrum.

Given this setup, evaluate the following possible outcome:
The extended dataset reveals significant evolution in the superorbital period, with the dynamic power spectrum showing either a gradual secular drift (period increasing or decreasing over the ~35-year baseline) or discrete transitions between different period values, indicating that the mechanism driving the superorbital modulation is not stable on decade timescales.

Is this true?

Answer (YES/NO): YES